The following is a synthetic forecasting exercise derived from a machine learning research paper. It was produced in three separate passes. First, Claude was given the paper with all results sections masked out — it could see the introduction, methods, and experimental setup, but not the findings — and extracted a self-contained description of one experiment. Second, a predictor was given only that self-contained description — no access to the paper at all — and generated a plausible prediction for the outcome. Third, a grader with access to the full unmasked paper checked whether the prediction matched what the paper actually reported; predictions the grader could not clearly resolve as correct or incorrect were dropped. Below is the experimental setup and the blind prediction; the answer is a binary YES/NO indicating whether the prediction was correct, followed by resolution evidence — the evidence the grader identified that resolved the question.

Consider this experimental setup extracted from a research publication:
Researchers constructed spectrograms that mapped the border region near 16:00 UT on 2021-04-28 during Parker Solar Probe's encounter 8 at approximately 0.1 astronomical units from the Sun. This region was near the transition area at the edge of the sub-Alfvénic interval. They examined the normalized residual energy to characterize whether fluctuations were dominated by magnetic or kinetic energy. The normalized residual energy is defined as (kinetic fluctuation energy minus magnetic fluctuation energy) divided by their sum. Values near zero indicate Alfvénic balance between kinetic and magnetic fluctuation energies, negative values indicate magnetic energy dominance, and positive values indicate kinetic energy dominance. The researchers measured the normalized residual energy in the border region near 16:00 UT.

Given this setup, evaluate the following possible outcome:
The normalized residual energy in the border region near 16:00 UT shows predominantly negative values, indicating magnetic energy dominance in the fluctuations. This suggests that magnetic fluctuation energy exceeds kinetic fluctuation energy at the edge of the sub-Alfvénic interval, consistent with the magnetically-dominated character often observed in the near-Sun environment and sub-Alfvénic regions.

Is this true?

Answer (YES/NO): YES